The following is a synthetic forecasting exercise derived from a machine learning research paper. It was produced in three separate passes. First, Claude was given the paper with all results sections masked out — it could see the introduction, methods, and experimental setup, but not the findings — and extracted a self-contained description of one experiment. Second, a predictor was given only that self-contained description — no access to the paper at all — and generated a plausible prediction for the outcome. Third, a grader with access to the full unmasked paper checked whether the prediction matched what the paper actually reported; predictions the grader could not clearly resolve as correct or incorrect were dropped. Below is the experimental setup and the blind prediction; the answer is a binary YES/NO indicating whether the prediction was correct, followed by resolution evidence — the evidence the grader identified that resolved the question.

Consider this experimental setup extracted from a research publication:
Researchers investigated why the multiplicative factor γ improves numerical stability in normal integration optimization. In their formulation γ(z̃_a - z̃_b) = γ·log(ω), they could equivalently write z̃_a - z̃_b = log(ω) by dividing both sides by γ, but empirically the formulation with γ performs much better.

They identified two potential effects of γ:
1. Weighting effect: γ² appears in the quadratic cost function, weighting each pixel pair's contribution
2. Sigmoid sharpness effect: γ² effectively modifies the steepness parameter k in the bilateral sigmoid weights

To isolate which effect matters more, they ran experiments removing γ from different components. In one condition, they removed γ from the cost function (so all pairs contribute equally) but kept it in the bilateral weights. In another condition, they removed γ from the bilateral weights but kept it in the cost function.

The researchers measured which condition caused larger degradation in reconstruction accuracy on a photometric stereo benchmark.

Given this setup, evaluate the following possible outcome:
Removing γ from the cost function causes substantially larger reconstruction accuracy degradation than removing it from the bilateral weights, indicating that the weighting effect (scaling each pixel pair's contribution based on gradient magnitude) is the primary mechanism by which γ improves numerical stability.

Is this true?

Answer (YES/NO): YES